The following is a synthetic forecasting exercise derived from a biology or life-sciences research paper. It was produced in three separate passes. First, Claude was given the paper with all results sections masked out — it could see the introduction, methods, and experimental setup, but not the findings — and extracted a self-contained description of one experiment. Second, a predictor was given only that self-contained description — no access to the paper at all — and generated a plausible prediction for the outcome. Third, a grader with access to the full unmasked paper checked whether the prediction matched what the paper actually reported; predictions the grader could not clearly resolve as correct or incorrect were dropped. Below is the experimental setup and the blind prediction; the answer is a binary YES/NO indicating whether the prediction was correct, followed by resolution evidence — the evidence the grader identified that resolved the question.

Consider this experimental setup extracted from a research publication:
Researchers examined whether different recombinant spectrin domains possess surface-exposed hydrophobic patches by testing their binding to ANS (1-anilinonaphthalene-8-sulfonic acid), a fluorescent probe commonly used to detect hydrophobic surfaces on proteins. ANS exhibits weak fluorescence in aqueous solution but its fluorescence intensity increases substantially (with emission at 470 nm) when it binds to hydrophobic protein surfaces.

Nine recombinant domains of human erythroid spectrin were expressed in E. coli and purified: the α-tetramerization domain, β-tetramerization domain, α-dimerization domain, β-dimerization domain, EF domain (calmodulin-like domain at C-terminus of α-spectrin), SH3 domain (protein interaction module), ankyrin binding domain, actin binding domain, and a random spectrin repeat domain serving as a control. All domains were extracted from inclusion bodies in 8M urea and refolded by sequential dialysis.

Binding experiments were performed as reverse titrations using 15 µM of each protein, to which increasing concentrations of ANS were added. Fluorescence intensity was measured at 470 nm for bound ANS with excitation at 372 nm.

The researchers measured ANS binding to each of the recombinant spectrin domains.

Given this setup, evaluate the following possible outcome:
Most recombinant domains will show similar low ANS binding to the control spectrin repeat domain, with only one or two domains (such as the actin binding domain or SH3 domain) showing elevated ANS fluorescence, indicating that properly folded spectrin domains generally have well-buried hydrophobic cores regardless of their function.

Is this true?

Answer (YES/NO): NO